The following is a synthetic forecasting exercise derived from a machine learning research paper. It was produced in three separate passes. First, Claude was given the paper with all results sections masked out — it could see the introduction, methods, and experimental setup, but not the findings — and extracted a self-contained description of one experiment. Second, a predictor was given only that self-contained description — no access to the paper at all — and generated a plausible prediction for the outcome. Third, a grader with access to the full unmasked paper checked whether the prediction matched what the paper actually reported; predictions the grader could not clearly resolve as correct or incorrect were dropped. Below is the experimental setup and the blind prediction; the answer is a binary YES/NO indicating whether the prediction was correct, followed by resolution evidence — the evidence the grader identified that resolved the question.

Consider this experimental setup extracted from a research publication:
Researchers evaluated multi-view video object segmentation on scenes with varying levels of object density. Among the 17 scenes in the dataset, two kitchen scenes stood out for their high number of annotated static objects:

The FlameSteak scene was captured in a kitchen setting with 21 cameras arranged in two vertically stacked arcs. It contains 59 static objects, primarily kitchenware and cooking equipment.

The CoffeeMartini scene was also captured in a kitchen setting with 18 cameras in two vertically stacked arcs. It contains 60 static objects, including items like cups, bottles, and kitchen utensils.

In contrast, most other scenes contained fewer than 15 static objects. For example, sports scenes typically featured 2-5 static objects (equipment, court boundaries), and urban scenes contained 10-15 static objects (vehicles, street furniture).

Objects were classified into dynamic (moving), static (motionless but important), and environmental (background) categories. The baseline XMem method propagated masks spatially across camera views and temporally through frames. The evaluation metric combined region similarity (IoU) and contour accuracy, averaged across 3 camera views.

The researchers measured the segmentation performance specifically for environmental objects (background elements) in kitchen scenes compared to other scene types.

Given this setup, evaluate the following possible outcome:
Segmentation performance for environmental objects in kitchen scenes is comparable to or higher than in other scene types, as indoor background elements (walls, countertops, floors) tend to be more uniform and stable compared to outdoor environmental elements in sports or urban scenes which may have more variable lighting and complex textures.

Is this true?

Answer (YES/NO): NO